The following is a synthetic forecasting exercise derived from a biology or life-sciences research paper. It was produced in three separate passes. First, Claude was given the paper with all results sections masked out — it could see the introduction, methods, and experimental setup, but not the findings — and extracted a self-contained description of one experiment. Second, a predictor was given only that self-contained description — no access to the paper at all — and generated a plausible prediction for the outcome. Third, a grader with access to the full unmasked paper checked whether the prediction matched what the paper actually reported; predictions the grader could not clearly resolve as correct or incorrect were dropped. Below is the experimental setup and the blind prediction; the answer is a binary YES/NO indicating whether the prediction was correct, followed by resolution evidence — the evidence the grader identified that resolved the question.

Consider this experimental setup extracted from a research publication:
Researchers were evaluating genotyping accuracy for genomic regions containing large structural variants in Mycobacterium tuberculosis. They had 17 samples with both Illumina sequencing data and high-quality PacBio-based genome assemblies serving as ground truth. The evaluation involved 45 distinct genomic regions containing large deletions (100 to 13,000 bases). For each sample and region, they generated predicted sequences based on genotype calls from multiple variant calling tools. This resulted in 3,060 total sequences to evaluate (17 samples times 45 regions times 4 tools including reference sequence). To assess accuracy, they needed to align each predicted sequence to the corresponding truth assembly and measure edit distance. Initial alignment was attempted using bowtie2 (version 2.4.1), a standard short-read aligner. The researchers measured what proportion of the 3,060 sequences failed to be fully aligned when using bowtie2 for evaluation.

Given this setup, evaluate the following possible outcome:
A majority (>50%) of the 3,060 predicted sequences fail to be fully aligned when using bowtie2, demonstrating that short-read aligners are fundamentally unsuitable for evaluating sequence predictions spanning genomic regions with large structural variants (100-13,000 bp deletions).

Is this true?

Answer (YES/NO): NO